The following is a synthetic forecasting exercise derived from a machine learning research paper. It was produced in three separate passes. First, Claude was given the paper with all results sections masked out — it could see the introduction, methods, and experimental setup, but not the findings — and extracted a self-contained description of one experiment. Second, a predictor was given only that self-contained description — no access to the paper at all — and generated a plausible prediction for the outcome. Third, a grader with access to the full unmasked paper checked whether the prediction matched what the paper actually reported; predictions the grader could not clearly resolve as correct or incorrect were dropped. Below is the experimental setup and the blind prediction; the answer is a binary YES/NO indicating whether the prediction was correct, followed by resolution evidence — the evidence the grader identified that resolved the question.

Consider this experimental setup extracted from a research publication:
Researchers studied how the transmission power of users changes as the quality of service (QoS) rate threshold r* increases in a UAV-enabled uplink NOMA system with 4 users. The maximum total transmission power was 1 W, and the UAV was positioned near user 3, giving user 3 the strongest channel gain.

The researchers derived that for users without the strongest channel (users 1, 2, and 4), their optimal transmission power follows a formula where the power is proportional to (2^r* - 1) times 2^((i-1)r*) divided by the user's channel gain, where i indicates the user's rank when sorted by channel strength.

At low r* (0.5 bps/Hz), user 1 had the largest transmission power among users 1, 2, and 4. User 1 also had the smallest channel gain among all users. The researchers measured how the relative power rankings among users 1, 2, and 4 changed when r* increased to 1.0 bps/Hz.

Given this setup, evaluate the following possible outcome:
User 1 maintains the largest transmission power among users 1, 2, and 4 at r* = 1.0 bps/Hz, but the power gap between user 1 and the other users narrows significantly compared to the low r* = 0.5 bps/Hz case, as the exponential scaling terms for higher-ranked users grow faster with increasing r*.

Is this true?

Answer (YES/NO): NO